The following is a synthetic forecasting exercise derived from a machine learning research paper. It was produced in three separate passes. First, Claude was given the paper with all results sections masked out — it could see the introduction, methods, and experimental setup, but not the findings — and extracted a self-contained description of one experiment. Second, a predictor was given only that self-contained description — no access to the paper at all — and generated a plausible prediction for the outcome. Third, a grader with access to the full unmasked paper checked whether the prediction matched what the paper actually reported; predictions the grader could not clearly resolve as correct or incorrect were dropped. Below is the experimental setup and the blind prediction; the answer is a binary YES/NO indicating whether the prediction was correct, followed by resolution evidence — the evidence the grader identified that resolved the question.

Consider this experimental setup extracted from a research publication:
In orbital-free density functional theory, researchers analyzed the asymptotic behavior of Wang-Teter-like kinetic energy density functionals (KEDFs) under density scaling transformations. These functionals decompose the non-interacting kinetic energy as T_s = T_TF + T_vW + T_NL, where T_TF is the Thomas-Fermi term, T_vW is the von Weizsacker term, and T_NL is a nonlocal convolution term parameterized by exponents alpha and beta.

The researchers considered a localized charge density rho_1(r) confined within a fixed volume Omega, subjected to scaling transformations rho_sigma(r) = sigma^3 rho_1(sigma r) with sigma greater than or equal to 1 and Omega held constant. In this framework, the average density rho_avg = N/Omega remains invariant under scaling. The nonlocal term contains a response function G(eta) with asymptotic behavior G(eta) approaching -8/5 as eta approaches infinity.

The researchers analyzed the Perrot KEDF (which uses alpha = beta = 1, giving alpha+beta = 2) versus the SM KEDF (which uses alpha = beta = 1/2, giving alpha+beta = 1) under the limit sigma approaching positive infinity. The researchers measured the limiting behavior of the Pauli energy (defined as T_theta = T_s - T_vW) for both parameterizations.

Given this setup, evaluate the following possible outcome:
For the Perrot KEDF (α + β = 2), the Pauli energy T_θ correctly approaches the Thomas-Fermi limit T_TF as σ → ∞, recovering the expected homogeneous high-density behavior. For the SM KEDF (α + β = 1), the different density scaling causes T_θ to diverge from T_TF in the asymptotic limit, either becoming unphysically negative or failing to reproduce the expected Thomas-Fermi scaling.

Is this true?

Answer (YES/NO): NO